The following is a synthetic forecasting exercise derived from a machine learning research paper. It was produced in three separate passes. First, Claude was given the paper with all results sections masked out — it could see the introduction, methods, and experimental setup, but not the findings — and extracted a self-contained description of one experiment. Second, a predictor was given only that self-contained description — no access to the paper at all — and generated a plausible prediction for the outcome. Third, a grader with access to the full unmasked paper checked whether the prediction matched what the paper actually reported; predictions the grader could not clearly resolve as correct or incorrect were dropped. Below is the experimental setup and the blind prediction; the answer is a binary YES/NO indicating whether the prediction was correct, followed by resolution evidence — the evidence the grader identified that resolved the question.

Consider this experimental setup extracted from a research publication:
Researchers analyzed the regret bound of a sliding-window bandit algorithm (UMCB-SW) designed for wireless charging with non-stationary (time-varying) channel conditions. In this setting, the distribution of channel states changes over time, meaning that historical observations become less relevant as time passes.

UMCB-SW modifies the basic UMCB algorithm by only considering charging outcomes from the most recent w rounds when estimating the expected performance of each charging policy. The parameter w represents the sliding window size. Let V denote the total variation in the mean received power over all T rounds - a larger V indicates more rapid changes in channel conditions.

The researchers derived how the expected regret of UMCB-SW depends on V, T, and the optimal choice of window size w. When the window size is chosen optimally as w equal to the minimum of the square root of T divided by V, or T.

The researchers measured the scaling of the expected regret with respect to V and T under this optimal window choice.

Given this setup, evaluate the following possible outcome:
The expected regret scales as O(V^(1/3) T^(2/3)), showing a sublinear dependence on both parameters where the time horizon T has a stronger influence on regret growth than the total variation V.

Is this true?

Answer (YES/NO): NO